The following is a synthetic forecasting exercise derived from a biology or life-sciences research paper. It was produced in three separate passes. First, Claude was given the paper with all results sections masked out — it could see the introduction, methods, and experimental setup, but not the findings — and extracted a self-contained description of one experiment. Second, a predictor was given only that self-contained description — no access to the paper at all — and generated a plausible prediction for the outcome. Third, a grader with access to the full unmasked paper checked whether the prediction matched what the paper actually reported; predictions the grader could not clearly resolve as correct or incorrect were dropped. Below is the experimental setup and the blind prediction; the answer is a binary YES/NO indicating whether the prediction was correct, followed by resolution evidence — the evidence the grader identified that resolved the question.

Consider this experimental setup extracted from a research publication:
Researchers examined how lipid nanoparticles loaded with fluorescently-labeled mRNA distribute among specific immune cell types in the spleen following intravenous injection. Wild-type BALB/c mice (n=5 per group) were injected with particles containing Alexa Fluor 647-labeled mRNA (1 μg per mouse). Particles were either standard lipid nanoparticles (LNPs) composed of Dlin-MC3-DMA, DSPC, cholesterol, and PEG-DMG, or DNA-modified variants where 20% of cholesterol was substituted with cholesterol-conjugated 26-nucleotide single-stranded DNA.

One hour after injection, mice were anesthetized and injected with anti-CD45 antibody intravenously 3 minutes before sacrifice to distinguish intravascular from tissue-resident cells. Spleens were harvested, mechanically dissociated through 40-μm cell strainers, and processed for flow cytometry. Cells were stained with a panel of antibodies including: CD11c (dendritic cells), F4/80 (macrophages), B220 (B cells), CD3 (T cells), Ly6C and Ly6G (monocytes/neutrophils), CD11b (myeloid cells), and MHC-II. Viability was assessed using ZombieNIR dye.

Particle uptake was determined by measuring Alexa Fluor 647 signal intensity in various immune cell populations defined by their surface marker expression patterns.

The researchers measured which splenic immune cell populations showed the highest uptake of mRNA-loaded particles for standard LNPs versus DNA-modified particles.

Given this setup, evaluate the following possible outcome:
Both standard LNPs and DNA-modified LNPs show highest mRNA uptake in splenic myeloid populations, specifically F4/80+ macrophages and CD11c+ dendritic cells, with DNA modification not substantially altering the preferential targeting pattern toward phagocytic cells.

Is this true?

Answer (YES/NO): NO